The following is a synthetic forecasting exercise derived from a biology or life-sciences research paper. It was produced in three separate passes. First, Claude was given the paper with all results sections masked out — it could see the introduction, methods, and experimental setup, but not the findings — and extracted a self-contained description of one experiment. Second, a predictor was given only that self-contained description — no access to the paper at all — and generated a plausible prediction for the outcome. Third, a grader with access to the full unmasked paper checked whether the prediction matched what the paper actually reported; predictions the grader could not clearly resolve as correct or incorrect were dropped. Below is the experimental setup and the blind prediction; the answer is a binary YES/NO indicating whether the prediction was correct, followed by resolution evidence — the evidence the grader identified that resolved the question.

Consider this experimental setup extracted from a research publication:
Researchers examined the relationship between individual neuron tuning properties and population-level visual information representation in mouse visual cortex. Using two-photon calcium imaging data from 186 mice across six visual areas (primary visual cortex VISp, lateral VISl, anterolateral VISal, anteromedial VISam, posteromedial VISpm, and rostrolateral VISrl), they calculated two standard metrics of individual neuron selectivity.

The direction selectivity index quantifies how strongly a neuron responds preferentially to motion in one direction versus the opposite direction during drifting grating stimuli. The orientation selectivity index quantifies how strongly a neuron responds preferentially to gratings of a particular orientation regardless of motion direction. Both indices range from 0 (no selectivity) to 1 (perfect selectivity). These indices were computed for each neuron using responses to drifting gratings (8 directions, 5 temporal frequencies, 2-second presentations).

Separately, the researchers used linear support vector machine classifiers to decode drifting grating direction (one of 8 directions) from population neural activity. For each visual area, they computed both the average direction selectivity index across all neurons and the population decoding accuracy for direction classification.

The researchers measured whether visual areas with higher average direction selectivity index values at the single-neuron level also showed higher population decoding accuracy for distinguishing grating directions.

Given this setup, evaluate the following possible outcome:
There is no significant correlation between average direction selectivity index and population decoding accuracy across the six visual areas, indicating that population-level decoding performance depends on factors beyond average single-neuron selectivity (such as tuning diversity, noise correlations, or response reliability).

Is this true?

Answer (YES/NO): YES